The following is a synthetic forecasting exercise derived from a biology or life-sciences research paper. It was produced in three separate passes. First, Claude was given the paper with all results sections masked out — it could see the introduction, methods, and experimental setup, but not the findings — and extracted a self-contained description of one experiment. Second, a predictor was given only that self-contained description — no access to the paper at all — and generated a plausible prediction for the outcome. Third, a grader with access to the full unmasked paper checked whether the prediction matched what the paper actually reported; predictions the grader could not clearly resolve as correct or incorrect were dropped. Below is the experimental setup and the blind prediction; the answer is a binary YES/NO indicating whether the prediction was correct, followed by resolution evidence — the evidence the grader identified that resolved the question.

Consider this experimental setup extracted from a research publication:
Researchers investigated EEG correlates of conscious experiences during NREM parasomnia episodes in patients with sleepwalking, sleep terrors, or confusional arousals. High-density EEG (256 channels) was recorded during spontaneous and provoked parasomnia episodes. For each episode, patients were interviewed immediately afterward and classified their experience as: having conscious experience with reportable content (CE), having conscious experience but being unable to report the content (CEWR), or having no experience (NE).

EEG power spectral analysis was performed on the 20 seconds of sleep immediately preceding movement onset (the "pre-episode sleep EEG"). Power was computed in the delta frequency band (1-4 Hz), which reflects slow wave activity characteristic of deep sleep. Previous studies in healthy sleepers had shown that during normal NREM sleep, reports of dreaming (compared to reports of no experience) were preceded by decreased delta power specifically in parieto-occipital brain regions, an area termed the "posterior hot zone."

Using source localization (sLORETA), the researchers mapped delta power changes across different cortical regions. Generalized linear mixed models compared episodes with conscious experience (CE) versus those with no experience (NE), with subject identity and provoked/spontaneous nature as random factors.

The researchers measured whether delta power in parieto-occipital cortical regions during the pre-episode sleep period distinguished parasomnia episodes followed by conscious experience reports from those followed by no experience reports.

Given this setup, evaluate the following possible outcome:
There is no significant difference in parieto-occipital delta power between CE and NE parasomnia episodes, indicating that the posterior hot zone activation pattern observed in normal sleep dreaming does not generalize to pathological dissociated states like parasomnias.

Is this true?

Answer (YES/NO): NO